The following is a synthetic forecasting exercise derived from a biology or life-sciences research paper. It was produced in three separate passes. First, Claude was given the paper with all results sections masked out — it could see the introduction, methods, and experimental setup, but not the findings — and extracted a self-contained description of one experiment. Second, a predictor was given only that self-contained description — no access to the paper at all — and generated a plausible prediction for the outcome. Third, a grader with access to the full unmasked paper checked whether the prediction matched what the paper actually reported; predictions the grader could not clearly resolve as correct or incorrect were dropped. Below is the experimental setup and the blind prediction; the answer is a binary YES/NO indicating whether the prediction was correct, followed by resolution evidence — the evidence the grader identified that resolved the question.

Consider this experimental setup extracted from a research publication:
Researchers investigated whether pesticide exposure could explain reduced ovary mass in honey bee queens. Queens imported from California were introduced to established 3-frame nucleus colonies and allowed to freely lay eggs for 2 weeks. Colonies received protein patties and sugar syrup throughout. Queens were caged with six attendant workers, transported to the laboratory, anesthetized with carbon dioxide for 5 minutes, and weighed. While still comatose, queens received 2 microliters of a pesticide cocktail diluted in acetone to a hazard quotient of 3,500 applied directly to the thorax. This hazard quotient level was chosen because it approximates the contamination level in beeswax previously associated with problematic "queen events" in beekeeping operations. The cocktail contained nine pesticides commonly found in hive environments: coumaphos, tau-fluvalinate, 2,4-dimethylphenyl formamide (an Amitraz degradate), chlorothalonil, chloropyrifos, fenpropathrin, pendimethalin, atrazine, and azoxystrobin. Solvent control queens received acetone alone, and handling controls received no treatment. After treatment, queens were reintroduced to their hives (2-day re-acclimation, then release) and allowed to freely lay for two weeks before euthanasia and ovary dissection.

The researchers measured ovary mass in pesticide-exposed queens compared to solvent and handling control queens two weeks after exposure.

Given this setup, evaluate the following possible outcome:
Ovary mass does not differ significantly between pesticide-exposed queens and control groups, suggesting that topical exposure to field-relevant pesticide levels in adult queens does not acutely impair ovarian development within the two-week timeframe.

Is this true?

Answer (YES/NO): YES